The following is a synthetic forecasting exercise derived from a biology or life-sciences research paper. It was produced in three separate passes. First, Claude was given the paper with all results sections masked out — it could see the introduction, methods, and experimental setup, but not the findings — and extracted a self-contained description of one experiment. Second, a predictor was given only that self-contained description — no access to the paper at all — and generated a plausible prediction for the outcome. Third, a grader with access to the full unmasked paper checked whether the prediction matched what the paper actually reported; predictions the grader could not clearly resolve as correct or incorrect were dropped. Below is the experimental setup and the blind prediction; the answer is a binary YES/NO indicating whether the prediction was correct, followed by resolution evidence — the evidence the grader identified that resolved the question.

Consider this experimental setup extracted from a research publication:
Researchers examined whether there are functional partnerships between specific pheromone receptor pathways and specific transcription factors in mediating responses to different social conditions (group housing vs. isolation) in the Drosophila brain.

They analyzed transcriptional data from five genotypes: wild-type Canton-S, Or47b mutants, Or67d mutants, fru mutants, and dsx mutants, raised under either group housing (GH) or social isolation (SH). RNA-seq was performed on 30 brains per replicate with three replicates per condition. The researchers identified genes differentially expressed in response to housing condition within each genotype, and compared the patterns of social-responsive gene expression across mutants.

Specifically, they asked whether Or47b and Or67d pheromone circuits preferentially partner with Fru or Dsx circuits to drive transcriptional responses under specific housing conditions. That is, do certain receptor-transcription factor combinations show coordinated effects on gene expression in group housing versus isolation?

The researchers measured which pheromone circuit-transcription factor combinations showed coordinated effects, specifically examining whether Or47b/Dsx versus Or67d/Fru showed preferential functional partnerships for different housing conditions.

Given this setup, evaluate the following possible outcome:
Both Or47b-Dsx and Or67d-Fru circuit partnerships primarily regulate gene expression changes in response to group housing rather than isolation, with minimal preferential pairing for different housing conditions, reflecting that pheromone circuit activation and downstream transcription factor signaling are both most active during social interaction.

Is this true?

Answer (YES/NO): NO